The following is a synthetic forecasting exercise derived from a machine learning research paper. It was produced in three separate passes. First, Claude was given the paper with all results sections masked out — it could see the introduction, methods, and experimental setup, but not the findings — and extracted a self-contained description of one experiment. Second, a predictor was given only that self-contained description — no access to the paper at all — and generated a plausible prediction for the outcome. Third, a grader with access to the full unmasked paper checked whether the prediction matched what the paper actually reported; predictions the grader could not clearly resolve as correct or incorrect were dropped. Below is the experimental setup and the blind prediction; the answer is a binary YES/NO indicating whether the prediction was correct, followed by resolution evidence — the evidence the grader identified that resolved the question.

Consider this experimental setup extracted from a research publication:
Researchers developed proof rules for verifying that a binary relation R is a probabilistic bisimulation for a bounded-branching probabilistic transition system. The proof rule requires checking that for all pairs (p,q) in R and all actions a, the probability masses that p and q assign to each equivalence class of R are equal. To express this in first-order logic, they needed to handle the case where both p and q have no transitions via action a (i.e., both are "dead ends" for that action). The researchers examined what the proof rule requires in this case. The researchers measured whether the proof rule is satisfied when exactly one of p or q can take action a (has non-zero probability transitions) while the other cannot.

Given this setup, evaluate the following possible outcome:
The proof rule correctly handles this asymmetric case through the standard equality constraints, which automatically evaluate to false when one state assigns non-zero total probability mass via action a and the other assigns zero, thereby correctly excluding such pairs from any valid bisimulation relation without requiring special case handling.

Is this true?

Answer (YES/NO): NO